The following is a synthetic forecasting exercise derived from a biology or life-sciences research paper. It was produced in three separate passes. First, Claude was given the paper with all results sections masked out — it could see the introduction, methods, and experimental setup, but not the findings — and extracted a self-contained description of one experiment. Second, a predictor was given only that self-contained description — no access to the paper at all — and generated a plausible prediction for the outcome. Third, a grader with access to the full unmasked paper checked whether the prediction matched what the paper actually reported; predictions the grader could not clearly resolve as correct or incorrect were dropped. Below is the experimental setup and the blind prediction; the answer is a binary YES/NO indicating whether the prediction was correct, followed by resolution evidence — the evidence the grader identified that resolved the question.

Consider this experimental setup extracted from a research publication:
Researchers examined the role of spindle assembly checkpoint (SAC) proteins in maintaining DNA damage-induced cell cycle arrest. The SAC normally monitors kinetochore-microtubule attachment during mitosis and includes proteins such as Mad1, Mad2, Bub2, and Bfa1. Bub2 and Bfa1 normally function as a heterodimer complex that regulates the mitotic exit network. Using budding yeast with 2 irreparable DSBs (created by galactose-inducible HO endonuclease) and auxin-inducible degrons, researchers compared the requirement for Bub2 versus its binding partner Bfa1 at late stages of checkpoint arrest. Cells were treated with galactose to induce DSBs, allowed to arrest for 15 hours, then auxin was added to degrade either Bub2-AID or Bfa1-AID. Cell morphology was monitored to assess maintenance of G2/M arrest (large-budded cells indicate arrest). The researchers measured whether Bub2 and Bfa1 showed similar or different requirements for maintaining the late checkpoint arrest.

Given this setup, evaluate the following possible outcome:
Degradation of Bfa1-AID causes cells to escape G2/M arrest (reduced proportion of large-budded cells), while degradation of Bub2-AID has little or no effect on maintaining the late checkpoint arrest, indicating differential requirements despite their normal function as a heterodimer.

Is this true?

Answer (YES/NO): NO